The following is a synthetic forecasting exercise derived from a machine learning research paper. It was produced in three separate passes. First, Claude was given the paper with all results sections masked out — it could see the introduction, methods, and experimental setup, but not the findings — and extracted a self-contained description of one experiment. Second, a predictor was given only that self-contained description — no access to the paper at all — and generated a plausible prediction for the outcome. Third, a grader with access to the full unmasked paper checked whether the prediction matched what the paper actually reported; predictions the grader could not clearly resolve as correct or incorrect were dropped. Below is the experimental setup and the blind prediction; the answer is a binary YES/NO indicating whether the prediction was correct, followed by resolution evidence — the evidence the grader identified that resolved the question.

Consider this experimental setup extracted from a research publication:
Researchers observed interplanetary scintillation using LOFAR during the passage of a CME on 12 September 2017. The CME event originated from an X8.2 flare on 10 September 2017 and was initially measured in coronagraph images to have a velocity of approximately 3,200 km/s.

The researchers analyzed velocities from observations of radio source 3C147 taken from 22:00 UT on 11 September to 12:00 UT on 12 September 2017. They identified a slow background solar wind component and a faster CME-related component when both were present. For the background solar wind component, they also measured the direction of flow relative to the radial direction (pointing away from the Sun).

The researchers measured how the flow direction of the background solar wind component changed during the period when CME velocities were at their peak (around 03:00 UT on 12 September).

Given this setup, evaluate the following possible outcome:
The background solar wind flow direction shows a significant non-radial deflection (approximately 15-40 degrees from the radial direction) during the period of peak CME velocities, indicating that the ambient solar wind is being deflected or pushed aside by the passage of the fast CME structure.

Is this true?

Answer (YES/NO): YES